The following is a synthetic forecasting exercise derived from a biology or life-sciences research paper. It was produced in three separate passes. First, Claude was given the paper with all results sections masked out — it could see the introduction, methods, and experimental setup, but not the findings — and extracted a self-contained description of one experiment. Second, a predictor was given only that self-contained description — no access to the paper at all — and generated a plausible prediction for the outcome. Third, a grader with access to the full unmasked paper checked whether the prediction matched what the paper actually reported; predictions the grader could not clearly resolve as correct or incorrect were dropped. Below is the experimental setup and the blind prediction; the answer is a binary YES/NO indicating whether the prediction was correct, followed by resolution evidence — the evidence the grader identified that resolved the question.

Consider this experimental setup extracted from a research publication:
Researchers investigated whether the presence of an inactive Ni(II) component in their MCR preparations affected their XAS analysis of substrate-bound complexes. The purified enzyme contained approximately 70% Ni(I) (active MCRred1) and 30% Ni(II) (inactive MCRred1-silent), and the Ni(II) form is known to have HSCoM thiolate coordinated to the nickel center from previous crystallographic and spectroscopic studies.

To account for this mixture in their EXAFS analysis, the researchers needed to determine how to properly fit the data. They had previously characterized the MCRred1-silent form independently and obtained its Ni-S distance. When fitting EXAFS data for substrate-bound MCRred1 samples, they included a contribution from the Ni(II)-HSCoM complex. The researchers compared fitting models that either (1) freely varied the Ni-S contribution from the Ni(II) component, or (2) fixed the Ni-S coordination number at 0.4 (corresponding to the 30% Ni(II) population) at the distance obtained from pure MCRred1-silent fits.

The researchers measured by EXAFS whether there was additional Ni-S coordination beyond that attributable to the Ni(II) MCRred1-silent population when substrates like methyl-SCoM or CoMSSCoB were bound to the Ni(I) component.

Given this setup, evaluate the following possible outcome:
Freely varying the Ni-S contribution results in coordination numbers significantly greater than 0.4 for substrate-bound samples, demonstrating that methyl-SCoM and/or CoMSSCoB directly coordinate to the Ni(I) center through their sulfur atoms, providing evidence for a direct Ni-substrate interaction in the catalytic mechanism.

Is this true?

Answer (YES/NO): NO